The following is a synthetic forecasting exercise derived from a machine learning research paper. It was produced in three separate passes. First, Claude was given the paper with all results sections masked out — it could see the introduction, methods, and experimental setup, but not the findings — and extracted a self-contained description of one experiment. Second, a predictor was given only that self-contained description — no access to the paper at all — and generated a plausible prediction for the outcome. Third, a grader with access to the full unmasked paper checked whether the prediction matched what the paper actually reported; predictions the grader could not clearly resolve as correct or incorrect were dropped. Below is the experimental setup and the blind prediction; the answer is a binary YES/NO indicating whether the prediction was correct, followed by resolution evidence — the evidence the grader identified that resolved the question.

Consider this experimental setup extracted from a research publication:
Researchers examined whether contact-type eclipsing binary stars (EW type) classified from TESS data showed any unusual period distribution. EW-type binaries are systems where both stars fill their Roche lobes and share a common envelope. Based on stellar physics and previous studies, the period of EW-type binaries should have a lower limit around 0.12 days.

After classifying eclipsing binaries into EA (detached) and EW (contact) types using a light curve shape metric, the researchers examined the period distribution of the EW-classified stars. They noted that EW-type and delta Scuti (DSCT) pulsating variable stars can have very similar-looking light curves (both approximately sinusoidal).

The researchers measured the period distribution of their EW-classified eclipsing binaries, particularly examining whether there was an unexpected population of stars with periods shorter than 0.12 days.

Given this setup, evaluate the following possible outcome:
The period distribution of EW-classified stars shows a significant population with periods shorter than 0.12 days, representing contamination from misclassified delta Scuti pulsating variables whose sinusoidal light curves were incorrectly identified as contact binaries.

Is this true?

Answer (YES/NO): YES